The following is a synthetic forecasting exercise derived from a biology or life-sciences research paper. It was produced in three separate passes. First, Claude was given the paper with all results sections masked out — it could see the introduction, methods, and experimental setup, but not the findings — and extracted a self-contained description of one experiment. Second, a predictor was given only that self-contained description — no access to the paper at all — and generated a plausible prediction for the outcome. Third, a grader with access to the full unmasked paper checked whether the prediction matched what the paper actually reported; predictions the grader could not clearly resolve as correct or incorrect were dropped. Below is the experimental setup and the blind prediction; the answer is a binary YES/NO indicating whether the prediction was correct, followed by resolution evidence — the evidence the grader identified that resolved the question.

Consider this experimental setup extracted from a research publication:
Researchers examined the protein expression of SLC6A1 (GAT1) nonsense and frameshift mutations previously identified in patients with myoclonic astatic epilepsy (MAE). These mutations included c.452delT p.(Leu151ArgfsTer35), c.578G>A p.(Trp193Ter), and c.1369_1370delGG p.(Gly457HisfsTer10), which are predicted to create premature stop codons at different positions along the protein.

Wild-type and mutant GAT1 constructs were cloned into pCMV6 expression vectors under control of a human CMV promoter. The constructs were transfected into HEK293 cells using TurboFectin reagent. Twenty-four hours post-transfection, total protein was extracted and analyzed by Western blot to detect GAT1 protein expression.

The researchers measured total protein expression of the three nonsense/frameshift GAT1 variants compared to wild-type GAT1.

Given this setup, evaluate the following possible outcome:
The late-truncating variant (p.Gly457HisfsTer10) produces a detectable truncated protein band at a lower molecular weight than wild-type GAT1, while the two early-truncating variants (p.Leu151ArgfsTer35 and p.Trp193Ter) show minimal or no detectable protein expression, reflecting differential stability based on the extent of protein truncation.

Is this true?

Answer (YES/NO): NO